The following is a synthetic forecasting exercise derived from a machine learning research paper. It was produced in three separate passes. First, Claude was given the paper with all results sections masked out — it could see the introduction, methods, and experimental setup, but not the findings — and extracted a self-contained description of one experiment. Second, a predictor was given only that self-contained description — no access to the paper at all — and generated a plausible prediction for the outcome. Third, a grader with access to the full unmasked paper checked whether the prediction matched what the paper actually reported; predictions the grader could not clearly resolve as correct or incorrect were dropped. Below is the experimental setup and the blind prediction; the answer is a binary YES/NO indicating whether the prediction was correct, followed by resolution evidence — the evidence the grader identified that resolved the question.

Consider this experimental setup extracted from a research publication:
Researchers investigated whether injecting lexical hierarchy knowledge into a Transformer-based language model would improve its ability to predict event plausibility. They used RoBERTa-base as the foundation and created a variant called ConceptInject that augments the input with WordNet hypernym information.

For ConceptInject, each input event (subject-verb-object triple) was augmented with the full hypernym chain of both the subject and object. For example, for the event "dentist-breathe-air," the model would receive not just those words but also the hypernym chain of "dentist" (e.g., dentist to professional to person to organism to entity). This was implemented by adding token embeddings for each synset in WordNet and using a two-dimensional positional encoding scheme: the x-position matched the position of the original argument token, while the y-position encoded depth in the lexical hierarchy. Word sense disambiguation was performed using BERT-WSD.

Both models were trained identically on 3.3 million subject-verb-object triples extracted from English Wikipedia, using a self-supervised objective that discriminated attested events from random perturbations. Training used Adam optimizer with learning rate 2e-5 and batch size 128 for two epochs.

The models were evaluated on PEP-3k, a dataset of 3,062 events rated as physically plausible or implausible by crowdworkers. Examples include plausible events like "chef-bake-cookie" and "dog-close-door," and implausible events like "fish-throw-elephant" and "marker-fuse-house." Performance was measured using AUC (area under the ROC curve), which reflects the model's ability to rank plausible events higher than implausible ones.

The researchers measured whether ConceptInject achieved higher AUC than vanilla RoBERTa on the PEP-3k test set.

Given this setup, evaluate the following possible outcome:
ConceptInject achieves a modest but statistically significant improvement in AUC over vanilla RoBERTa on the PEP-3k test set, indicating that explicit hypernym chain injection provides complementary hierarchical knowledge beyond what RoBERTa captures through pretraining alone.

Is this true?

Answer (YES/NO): NO